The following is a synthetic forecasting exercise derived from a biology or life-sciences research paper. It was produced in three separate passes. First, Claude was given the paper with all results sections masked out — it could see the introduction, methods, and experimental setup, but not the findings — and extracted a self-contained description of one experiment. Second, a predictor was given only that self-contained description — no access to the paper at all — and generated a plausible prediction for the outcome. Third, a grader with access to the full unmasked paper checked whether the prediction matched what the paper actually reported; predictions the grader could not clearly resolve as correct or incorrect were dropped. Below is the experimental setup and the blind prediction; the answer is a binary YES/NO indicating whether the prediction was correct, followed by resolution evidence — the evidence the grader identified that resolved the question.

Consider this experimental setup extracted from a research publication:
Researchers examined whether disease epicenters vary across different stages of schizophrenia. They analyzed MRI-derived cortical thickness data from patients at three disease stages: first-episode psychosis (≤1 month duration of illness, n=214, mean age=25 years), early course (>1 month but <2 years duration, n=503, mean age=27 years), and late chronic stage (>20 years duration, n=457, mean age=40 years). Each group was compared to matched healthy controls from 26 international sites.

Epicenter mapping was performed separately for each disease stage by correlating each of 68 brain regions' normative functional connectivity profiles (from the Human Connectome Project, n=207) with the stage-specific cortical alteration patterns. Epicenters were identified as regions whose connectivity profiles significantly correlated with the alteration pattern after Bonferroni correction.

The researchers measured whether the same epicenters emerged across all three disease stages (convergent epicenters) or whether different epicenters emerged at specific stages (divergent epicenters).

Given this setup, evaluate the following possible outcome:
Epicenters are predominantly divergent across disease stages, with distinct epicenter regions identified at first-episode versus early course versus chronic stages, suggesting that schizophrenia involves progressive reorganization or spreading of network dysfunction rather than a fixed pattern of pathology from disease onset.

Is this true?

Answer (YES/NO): NO